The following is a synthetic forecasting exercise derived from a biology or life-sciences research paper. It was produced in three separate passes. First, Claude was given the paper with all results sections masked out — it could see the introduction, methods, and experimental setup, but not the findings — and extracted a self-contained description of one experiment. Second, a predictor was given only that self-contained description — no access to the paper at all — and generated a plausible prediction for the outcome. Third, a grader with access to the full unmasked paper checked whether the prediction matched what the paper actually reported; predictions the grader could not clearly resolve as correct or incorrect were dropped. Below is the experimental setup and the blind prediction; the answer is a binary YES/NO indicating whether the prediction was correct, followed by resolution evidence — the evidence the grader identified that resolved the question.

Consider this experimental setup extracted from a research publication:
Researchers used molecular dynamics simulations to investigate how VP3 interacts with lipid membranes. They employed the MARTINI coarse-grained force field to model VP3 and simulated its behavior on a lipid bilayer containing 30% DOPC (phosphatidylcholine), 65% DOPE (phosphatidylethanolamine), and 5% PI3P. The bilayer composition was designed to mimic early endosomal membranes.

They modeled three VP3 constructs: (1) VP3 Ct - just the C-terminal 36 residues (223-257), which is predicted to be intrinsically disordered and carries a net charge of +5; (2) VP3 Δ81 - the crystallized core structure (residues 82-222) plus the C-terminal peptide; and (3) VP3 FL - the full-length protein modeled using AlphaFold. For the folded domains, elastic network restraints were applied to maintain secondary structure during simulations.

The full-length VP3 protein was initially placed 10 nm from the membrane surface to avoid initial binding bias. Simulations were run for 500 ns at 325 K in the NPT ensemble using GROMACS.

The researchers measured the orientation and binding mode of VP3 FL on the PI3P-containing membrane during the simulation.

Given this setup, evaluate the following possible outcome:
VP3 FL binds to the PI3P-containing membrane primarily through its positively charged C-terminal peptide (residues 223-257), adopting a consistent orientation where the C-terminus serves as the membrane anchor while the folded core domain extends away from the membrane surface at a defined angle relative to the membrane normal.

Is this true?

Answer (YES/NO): NO